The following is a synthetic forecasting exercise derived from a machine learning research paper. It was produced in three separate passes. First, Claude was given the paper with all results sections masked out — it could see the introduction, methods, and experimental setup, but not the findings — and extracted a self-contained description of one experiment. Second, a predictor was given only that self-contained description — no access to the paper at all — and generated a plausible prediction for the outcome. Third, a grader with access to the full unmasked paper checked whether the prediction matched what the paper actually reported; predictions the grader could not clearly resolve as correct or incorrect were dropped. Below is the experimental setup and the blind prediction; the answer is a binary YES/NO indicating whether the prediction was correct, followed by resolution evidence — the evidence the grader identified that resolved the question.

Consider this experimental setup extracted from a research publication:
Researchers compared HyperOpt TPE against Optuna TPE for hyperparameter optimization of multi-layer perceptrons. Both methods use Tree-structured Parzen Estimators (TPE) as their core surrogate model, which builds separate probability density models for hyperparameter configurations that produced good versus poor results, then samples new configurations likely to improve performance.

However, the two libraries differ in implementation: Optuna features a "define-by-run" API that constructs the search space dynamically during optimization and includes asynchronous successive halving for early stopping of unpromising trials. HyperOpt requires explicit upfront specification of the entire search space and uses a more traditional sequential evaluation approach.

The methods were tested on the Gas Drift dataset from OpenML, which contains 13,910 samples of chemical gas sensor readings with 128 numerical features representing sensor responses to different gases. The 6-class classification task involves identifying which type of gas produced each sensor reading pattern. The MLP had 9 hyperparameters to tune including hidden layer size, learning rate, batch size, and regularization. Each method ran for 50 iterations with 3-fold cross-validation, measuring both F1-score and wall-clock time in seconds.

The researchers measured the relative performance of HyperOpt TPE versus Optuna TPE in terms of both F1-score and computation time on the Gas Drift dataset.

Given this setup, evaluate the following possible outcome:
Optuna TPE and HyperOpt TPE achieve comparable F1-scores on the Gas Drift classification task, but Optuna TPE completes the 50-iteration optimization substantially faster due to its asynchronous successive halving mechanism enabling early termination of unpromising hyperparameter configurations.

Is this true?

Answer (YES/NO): NO